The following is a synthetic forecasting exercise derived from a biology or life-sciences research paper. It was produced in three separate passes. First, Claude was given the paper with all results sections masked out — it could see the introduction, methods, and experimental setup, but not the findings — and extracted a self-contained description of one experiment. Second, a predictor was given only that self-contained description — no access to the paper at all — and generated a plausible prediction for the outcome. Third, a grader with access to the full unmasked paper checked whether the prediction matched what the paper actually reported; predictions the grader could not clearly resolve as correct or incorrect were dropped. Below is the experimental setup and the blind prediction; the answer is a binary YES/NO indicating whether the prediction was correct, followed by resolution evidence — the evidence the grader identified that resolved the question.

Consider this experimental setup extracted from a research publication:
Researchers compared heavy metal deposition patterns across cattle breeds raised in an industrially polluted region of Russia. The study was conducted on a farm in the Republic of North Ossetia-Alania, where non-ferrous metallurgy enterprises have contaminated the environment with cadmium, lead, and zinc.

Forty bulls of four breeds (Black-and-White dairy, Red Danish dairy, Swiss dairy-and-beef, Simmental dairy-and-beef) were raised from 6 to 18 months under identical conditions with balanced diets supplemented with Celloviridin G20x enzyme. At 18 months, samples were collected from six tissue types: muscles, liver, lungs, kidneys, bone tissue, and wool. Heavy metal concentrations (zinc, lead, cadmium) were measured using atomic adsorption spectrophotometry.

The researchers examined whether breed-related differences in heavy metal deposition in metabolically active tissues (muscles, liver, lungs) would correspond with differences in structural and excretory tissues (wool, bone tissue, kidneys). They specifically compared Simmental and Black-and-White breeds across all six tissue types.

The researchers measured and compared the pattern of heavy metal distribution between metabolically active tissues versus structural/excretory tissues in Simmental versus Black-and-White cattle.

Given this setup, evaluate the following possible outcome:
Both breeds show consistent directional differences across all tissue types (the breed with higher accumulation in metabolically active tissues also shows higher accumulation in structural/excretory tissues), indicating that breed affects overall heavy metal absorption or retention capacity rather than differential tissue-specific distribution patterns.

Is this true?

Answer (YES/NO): NO